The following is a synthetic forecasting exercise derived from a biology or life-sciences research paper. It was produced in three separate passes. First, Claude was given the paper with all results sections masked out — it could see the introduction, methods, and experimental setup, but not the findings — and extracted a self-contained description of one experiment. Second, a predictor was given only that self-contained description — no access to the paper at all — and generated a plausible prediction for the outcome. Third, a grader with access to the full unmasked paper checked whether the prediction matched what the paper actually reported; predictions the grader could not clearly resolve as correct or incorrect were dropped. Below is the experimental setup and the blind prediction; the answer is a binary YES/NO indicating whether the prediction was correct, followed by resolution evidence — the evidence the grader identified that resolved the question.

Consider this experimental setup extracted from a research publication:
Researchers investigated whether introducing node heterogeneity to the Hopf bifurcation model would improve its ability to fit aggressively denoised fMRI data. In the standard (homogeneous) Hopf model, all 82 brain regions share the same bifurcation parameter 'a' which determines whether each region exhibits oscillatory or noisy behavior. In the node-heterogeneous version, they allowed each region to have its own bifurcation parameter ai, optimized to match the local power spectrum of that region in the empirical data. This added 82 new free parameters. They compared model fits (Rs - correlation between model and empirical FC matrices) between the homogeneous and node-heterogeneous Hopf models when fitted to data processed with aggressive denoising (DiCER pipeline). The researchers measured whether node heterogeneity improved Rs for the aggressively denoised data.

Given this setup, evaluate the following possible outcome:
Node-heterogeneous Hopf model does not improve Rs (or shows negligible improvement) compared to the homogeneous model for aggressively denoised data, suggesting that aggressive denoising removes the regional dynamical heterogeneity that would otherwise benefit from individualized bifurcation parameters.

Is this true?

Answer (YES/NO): YES